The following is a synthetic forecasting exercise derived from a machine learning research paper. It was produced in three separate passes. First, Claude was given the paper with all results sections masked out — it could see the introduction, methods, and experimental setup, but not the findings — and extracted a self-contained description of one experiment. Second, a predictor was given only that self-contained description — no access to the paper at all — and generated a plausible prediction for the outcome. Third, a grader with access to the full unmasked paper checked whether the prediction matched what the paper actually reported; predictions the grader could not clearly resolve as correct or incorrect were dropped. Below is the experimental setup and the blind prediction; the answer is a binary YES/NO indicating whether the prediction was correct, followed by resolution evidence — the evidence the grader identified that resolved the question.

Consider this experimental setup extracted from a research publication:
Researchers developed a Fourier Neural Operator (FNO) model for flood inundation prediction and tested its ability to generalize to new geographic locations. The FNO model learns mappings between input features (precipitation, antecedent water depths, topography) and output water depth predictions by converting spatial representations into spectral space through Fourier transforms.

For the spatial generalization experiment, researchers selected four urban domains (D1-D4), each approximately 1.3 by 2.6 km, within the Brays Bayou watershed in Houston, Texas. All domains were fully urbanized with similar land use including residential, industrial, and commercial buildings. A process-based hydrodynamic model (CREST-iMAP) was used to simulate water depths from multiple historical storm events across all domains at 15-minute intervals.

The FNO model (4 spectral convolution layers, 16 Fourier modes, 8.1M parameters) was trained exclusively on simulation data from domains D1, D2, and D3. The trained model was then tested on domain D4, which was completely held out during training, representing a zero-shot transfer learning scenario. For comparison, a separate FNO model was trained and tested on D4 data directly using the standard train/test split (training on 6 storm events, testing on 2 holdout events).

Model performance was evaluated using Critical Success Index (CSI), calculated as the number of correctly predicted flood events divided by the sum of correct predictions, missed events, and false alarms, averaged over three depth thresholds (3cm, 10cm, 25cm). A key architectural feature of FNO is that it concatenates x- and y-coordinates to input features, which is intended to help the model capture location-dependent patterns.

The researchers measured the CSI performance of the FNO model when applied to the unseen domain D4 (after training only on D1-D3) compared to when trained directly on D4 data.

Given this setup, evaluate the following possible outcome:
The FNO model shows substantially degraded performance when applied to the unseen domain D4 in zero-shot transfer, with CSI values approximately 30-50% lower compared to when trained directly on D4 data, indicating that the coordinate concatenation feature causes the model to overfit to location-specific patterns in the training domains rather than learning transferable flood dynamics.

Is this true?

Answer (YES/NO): NO